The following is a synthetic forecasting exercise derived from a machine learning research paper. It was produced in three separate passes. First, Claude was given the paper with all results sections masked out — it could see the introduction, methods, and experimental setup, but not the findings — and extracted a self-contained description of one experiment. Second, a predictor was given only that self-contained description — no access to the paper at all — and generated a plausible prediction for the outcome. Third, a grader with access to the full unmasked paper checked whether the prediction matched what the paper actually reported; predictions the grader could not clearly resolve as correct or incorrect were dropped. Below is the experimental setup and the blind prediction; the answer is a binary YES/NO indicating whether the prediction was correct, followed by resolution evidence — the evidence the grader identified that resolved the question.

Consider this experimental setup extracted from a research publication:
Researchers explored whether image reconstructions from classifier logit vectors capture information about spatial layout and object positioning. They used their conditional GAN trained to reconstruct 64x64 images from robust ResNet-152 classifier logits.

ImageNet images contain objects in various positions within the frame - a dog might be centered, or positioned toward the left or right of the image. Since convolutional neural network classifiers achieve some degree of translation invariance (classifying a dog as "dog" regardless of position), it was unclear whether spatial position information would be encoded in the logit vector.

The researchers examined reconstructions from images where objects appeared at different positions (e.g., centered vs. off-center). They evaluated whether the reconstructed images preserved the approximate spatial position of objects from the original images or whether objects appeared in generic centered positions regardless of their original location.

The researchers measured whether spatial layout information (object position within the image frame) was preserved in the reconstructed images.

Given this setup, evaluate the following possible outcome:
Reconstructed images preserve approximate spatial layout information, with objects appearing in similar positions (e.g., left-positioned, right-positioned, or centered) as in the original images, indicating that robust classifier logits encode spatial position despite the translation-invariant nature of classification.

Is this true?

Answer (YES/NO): NO